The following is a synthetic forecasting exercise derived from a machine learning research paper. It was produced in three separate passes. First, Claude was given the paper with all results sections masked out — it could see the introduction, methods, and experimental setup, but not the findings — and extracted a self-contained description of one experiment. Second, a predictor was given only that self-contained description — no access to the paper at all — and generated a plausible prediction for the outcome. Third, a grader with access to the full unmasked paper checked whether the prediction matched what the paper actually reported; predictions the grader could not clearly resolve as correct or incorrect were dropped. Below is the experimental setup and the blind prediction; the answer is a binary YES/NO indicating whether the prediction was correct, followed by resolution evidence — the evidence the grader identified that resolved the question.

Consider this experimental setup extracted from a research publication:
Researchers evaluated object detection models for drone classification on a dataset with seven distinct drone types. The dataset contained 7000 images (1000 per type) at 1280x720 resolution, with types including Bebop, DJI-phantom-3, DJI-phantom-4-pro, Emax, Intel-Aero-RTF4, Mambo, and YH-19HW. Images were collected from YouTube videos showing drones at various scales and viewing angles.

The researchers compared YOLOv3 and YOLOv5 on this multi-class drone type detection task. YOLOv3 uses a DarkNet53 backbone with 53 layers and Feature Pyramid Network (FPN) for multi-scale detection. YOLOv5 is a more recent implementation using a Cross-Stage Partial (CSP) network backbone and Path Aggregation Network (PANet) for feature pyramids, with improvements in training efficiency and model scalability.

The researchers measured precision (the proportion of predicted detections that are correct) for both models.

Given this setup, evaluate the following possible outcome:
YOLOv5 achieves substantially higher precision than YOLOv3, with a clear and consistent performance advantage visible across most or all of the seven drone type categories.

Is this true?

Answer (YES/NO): NO